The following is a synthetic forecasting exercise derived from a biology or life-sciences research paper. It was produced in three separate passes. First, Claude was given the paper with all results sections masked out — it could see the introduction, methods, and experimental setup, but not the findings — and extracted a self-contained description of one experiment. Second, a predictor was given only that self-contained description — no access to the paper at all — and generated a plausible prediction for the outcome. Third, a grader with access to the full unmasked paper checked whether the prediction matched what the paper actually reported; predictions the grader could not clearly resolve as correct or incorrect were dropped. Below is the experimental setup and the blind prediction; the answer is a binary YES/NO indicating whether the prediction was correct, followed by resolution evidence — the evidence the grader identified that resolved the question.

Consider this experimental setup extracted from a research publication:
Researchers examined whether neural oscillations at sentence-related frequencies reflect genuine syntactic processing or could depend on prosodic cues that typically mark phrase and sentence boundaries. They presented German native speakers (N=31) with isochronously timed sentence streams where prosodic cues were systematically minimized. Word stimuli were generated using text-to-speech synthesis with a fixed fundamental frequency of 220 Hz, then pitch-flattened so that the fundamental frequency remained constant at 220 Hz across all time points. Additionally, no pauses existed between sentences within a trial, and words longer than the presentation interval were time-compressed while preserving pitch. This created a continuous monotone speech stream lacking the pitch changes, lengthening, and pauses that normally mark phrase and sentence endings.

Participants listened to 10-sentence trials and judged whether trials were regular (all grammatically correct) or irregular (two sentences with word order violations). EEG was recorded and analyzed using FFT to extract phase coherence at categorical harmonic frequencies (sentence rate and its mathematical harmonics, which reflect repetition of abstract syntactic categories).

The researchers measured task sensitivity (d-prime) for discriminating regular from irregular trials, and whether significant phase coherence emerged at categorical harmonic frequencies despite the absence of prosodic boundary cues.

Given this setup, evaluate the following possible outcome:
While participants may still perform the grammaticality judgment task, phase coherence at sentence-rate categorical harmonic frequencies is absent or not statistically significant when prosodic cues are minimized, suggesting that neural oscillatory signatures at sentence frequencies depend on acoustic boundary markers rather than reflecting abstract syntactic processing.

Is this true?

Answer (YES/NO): NO